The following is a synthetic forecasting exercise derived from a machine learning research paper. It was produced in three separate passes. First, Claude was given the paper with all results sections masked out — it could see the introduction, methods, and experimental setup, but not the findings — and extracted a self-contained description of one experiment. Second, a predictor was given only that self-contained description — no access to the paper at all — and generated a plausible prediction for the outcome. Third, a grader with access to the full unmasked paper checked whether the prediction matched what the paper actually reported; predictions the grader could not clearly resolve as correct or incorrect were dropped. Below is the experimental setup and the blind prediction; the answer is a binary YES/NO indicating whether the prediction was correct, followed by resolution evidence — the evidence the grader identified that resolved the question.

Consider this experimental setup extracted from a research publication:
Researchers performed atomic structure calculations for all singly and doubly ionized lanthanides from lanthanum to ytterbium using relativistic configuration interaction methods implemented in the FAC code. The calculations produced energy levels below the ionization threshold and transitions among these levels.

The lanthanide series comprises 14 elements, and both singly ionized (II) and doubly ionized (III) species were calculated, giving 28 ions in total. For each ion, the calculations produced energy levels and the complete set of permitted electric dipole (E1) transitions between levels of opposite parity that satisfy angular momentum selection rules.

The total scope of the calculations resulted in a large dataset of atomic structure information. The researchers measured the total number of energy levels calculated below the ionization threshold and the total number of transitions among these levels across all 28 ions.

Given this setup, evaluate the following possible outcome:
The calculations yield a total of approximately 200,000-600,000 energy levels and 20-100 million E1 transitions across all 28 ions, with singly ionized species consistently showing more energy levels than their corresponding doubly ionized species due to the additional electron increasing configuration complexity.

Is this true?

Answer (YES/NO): NO